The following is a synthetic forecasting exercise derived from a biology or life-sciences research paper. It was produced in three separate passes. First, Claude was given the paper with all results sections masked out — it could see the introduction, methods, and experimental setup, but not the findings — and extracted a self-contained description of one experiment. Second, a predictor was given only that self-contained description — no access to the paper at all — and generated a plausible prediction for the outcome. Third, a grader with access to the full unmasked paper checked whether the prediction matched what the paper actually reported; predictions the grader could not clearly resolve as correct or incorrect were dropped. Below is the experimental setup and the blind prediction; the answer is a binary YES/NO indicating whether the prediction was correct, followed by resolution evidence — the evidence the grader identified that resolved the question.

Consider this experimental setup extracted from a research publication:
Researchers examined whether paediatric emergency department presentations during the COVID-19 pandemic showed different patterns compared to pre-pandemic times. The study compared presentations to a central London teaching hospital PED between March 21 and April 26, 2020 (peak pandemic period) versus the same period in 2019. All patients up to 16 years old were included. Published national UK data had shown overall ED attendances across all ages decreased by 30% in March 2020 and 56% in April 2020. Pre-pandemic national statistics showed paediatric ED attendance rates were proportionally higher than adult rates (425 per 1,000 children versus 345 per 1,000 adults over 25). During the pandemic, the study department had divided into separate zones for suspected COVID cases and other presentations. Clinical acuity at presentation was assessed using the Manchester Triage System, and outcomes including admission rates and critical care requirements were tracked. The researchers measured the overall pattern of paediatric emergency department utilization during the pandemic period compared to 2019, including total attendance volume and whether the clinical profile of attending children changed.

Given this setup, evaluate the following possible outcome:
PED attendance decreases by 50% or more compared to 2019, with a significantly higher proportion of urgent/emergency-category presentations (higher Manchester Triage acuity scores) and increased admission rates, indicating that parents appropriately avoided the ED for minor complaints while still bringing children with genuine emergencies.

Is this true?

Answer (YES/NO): YES